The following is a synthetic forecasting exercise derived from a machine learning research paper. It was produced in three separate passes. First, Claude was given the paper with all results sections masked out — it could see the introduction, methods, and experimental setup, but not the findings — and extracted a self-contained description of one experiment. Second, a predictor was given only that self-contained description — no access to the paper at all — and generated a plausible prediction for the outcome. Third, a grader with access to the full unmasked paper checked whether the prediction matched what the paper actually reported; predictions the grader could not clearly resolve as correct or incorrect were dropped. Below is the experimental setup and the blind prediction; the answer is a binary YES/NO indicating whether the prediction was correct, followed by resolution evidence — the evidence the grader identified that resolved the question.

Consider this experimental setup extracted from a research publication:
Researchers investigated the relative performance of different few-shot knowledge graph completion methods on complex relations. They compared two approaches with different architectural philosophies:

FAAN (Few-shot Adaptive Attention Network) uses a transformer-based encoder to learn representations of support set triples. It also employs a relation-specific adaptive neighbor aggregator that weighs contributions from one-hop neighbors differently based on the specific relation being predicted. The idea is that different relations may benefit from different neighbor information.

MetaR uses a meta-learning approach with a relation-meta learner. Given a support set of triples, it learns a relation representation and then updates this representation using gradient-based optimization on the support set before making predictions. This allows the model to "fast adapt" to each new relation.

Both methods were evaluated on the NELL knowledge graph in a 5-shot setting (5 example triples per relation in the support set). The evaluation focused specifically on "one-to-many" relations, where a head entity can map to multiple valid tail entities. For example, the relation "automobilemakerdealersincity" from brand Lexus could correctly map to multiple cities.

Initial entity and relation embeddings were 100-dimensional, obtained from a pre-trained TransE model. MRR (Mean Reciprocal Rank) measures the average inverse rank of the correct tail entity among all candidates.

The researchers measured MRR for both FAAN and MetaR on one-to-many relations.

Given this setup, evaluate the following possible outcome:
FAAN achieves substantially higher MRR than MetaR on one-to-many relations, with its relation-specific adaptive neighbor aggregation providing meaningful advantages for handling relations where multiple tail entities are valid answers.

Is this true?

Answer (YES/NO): NO